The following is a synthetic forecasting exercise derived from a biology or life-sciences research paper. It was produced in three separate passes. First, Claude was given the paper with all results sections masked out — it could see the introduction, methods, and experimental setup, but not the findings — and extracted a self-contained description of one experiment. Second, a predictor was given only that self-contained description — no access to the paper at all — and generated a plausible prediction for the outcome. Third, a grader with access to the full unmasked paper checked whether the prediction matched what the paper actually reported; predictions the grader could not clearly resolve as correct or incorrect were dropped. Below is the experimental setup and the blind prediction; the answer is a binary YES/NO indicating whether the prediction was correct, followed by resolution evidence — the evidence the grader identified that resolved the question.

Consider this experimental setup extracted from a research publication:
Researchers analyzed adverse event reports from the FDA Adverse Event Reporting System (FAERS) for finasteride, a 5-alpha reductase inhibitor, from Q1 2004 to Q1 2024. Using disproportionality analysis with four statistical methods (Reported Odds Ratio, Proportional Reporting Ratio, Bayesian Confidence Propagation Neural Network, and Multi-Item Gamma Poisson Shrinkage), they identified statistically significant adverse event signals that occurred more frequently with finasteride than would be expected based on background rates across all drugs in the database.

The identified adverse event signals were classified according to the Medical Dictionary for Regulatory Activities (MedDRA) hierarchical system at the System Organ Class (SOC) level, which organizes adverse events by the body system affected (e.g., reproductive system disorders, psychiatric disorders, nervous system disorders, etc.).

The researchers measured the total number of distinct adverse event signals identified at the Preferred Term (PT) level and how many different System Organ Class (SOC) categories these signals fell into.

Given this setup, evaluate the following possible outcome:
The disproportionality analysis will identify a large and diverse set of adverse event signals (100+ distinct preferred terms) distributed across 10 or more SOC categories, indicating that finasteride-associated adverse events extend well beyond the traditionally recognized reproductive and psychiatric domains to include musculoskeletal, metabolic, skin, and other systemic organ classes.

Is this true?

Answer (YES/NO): NO